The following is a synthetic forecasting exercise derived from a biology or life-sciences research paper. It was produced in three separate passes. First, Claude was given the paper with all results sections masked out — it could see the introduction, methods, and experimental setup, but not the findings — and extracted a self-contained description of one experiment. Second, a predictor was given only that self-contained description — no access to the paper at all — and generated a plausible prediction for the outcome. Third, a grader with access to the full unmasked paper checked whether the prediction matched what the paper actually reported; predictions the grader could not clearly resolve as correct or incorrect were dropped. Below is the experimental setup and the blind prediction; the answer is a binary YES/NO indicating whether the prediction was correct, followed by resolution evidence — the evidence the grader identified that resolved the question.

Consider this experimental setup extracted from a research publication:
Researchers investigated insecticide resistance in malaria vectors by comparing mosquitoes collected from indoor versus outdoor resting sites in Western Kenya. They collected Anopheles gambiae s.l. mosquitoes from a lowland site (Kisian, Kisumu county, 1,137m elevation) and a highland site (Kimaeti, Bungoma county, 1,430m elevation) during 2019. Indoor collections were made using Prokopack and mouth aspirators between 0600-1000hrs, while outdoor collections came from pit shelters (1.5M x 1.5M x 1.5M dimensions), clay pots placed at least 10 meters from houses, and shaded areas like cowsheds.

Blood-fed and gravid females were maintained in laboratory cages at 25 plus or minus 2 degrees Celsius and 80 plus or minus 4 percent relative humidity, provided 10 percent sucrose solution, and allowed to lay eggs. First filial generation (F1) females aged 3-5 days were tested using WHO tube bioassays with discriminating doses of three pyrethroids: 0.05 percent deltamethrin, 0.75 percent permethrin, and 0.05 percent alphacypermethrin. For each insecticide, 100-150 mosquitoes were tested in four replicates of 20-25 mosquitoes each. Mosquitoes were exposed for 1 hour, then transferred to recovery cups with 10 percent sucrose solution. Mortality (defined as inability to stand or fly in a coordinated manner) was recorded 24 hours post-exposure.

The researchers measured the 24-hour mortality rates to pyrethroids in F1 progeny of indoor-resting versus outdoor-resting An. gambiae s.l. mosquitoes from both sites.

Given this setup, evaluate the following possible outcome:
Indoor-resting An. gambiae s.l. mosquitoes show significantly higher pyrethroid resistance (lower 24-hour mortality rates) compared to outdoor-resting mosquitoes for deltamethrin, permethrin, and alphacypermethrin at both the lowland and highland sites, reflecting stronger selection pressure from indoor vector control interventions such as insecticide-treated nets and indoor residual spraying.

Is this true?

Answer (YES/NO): NO